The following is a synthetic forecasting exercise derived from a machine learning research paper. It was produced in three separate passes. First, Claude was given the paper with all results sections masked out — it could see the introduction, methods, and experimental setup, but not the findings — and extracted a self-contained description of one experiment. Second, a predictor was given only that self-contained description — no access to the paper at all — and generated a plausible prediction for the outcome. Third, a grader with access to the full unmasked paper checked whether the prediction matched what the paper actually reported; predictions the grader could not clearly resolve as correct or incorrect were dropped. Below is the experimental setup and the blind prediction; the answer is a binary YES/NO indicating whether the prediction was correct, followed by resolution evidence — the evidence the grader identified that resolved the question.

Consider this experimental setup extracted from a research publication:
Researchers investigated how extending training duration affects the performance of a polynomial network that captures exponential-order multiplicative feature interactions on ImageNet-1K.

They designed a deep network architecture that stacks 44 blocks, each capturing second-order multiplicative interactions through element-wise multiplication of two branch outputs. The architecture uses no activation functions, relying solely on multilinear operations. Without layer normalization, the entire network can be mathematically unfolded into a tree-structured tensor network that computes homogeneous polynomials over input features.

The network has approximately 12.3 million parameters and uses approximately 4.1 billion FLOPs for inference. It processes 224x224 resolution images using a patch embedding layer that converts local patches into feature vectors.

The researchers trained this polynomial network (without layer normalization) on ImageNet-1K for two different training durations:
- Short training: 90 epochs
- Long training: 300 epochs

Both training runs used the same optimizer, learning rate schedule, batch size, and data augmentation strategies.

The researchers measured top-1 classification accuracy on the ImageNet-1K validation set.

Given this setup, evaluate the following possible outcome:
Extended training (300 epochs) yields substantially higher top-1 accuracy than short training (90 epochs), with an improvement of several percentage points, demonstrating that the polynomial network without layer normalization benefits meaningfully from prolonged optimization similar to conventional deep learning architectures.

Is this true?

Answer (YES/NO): YES